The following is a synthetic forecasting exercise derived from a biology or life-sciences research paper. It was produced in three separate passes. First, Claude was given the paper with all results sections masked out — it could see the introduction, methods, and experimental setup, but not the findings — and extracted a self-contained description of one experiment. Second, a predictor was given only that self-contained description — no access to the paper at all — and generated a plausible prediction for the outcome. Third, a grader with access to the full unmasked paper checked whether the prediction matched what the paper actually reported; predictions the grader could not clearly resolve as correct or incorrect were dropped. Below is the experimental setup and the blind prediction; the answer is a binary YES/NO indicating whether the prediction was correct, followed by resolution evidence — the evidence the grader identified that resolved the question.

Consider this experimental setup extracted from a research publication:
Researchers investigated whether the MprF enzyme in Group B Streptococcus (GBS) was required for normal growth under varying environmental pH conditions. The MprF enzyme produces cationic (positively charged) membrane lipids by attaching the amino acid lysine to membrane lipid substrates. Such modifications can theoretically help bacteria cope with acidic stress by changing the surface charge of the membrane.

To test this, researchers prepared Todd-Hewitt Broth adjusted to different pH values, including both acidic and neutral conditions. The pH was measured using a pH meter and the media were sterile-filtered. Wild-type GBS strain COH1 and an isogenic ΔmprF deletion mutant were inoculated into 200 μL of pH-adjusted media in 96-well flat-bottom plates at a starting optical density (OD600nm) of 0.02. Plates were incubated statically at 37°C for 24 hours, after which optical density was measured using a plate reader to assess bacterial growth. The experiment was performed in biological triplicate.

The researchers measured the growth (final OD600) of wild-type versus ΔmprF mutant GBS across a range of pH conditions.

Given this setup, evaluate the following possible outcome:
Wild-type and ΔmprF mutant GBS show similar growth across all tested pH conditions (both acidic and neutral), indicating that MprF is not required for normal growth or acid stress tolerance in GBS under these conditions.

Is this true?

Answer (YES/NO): NO